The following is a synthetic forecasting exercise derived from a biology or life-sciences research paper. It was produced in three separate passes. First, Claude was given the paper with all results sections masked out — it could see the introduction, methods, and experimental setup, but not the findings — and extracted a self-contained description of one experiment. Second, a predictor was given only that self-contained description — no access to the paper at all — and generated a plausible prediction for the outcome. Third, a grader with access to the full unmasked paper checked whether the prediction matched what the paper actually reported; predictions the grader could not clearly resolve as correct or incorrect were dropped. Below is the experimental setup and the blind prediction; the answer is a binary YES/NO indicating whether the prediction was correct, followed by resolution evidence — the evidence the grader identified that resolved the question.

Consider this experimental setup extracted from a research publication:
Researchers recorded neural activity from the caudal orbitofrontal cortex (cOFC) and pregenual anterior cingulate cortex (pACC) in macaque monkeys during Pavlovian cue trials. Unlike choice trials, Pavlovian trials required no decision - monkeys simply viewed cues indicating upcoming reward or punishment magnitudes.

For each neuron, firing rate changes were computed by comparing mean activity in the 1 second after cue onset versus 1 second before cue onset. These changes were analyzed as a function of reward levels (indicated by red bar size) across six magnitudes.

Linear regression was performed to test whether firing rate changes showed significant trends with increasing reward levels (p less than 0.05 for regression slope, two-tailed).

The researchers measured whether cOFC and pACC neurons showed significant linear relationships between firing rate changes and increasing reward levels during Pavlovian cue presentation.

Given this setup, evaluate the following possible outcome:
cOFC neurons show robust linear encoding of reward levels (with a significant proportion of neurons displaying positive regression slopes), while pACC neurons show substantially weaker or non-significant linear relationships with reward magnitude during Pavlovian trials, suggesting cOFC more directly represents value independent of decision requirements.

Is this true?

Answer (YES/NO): YES